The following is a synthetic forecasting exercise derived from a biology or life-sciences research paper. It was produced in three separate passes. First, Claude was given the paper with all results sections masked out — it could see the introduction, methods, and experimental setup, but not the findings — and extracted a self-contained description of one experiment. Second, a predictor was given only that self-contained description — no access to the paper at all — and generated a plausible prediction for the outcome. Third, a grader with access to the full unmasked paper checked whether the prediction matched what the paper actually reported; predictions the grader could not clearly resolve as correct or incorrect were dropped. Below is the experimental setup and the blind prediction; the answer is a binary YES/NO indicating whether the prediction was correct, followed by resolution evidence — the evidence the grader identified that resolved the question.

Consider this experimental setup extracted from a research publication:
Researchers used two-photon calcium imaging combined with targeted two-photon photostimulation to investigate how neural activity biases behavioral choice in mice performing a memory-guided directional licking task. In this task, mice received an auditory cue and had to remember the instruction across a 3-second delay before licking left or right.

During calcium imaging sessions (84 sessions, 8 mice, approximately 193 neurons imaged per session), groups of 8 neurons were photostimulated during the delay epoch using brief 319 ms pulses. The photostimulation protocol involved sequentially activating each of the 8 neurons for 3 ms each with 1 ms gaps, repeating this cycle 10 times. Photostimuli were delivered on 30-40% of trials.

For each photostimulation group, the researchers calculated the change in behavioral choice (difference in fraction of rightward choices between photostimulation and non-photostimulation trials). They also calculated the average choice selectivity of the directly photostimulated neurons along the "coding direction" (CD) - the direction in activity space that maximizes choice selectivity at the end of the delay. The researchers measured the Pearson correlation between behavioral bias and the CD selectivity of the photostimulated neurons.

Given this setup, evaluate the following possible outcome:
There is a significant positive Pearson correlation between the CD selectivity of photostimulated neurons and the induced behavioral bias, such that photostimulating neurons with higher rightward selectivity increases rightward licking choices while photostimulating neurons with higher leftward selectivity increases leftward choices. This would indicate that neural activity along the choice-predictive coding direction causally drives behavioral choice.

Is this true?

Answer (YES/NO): NO